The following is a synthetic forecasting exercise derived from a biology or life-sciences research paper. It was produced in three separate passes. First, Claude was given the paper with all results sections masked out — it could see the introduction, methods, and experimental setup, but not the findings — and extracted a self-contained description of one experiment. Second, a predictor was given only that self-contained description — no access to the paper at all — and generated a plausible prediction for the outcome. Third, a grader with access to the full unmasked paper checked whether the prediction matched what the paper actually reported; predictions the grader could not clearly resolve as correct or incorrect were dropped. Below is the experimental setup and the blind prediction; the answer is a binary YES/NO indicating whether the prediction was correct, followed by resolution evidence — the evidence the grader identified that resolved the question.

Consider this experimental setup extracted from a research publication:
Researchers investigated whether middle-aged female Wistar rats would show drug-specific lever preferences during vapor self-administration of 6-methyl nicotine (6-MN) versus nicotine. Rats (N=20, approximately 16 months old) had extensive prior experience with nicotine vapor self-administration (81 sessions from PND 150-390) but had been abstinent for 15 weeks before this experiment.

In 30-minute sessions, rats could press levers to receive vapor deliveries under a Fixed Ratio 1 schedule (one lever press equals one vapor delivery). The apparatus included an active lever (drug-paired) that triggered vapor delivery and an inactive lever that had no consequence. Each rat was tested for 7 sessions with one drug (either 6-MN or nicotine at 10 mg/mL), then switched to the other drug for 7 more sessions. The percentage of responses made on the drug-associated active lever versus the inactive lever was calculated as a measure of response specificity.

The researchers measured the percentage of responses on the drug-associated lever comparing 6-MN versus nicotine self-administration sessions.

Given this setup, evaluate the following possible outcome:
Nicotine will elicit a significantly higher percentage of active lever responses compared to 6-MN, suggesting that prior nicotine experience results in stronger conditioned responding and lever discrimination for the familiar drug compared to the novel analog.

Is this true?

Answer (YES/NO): NO